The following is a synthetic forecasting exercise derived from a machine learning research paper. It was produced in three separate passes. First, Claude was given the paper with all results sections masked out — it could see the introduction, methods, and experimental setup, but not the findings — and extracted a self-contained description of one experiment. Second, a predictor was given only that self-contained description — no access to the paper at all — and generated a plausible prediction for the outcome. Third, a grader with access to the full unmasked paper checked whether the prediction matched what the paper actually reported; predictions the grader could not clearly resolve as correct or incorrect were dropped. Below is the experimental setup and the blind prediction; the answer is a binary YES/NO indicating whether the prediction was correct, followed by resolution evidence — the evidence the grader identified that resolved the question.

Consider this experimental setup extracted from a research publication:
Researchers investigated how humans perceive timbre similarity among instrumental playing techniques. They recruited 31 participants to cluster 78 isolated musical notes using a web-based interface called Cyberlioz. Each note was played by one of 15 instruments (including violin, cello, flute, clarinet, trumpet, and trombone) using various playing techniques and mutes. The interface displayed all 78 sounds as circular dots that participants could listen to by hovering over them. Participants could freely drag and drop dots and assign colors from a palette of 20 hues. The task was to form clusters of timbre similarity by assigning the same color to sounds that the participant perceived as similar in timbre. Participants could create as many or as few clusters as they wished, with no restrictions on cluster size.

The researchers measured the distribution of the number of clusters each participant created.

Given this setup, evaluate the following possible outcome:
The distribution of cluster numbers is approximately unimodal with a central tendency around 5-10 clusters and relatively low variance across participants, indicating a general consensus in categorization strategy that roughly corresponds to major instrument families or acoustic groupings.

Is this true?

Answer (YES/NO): NO